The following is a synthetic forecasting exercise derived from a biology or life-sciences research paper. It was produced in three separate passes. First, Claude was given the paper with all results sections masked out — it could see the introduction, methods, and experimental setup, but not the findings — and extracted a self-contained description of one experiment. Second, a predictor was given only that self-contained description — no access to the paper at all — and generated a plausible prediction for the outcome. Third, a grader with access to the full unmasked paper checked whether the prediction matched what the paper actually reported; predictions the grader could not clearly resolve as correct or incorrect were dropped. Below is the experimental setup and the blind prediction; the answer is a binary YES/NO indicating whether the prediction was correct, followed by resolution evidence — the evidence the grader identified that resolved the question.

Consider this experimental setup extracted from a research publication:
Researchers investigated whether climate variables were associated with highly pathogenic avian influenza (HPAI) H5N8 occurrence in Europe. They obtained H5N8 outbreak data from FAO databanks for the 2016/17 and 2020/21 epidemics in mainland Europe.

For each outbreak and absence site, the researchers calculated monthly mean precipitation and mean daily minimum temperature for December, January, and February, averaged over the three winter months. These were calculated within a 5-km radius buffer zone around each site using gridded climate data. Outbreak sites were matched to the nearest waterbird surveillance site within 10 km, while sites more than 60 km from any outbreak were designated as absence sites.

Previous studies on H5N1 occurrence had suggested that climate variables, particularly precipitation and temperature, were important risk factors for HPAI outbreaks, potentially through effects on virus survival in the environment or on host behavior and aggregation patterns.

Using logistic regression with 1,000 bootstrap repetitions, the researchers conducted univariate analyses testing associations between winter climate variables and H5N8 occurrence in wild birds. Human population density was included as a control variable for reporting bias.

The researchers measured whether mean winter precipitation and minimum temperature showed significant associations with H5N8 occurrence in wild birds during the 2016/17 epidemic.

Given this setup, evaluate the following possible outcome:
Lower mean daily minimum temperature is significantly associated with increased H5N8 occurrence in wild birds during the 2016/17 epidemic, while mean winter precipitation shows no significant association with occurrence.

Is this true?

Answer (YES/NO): NO